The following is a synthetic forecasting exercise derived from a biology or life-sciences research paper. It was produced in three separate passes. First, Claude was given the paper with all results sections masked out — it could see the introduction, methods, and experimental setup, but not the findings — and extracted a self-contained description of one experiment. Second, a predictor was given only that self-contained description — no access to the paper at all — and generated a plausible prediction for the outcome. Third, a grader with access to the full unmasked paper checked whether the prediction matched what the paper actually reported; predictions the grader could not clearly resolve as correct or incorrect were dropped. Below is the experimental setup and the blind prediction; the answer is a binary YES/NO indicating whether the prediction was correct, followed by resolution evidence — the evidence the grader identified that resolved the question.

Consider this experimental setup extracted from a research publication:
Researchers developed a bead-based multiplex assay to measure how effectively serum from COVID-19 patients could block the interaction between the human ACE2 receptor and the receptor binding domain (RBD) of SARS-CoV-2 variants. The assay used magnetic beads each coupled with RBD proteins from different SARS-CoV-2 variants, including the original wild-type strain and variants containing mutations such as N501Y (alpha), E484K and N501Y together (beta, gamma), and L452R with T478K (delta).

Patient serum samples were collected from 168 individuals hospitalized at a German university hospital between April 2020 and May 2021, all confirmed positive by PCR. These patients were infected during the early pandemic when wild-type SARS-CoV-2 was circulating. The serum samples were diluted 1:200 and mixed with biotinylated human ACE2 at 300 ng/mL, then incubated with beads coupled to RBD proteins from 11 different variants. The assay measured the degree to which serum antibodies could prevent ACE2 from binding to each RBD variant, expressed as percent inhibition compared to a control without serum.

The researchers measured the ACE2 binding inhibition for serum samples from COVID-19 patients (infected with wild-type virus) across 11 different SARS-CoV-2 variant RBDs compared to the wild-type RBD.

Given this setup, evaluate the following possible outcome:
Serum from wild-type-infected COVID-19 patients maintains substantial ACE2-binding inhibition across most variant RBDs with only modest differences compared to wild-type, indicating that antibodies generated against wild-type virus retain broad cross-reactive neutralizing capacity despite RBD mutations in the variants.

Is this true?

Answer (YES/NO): NO